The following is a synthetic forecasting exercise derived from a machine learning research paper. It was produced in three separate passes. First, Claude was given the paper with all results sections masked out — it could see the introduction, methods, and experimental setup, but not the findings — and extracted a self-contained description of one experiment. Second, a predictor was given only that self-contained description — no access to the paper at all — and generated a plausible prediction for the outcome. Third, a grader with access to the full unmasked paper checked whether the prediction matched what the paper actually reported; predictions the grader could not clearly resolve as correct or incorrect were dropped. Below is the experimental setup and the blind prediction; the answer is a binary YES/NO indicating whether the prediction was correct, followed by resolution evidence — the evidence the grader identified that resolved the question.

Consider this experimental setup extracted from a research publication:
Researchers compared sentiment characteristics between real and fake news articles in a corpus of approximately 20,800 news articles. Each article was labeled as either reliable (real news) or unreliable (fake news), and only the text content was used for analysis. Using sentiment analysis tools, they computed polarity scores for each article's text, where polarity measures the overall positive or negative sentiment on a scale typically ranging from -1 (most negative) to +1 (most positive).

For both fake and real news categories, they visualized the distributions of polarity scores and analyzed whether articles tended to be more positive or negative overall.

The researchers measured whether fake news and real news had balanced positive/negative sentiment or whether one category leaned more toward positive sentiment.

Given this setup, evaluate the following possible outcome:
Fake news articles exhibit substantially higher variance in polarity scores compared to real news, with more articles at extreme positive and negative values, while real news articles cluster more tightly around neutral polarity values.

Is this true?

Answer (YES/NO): NO